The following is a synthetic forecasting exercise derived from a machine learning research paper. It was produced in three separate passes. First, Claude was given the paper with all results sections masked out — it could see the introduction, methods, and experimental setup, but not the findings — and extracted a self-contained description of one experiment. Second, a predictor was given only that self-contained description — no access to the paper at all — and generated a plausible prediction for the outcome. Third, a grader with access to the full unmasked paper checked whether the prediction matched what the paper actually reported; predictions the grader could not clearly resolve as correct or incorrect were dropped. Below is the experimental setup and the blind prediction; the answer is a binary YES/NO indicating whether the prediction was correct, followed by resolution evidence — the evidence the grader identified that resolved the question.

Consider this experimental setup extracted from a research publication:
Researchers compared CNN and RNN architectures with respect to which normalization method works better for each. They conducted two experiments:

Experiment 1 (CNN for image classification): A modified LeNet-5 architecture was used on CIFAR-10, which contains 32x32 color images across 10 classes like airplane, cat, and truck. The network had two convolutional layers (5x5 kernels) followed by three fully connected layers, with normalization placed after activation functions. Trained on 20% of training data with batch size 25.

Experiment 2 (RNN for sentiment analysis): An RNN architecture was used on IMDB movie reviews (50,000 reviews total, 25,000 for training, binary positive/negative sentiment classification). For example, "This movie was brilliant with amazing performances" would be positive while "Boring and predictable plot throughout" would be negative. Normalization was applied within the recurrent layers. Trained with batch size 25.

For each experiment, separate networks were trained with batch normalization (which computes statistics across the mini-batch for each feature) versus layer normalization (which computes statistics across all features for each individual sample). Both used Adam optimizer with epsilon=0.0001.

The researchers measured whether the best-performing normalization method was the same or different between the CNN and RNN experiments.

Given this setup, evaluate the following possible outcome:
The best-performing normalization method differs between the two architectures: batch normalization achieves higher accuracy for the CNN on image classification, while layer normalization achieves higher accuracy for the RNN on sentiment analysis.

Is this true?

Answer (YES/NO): YES